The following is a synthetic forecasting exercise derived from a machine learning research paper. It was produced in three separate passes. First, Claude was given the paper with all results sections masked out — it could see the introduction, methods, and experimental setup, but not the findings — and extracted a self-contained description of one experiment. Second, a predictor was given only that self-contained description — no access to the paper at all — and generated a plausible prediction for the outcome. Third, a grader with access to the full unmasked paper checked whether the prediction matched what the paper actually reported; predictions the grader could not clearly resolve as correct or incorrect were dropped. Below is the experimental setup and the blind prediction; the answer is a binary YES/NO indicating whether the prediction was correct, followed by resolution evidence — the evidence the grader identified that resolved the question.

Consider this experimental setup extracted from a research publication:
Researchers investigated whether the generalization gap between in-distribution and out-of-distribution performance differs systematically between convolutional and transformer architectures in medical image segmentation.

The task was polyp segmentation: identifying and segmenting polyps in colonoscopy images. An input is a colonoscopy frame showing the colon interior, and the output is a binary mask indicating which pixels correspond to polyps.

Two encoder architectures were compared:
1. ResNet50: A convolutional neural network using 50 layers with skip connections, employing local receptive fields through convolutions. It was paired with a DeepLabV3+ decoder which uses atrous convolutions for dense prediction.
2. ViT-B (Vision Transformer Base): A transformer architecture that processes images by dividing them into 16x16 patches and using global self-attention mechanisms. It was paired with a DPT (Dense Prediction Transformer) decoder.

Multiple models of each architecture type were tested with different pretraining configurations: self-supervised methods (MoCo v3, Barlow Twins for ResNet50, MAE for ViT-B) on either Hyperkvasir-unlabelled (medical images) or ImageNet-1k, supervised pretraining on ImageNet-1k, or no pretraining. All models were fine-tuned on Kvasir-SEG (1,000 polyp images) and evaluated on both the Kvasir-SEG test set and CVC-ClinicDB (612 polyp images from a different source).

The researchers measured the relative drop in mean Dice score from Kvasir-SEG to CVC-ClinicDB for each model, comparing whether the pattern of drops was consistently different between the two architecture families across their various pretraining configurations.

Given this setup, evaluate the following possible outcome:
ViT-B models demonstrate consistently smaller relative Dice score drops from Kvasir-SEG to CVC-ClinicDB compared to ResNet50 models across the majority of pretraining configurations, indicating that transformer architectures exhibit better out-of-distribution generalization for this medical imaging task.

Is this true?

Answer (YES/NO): NO